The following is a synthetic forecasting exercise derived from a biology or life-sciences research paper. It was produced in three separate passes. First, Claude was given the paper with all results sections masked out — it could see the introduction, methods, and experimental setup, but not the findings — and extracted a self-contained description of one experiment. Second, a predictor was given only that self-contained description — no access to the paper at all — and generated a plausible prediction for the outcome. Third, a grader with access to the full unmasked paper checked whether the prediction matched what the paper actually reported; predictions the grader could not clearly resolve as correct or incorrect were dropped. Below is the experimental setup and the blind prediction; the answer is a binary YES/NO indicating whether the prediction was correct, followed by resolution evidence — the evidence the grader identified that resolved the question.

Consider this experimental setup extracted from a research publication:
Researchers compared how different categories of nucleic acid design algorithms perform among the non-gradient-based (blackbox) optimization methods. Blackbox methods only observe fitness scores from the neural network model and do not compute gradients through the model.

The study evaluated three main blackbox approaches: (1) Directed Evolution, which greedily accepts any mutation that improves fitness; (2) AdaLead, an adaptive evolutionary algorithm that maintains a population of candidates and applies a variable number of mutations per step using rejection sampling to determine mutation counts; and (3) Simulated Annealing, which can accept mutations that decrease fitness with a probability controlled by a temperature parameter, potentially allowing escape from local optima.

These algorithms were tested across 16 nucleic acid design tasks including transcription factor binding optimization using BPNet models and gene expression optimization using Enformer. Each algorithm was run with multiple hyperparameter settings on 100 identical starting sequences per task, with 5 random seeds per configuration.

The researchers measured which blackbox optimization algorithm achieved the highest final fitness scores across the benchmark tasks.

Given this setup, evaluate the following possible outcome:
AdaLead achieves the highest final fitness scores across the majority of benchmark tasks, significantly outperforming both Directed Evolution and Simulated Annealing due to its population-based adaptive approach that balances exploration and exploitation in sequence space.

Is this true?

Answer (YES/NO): YES